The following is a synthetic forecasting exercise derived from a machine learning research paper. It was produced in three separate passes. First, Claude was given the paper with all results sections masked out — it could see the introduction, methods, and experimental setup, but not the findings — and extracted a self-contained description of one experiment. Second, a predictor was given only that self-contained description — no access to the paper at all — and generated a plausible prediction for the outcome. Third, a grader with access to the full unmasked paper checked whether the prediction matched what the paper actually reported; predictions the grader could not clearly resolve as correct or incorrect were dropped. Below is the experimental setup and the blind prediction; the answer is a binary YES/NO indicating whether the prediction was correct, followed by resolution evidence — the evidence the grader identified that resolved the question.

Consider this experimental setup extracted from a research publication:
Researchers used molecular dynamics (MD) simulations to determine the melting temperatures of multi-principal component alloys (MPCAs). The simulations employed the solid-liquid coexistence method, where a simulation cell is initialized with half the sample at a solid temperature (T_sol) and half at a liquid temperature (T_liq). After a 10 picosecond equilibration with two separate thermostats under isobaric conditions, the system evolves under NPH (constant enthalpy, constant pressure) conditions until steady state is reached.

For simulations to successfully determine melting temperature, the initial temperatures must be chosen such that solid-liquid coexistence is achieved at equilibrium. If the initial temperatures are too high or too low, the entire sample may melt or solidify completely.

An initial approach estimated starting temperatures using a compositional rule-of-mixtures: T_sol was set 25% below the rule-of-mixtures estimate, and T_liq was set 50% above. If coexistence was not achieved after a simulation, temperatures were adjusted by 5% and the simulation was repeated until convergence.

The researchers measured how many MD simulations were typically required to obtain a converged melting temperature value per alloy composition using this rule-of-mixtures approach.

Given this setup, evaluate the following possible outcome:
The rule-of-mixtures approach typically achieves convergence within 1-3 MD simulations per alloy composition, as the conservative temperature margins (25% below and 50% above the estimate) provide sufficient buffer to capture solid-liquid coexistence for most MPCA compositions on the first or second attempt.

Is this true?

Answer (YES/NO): NO